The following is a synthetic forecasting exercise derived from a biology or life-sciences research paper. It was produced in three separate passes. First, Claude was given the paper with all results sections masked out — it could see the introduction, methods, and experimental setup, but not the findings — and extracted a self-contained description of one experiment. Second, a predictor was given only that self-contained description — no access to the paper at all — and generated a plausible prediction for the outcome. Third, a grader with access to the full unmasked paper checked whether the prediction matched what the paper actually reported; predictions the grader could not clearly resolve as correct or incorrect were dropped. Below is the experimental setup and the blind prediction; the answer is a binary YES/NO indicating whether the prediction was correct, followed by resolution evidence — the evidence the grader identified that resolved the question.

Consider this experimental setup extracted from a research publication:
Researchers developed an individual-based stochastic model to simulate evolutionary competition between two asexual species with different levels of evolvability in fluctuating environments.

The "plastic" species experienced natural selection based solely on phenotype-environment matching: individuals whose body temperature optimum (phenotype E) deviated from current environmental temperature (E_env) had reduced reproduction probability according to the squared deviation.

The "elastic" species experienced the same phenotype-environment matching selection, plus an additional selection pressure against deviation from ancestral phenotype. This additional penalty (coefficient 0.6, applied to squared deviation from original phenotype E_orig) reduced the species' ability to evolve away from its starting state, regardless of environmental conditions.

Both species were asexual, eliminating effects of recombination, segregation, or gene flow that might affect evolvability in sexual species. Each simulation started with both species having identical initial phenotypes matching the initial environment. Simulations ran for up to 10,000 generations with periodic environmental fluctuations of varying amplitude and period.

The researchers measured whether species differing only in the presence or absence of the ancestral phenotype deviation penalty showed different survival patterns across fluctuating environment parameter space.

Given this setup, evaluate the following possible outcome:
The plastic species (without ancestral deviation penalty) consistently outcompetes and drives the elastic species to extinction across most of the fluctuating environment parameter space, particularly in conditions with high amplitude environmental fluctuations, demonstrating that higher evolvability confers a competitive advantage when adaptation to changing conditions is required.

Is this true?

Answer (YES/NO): NO